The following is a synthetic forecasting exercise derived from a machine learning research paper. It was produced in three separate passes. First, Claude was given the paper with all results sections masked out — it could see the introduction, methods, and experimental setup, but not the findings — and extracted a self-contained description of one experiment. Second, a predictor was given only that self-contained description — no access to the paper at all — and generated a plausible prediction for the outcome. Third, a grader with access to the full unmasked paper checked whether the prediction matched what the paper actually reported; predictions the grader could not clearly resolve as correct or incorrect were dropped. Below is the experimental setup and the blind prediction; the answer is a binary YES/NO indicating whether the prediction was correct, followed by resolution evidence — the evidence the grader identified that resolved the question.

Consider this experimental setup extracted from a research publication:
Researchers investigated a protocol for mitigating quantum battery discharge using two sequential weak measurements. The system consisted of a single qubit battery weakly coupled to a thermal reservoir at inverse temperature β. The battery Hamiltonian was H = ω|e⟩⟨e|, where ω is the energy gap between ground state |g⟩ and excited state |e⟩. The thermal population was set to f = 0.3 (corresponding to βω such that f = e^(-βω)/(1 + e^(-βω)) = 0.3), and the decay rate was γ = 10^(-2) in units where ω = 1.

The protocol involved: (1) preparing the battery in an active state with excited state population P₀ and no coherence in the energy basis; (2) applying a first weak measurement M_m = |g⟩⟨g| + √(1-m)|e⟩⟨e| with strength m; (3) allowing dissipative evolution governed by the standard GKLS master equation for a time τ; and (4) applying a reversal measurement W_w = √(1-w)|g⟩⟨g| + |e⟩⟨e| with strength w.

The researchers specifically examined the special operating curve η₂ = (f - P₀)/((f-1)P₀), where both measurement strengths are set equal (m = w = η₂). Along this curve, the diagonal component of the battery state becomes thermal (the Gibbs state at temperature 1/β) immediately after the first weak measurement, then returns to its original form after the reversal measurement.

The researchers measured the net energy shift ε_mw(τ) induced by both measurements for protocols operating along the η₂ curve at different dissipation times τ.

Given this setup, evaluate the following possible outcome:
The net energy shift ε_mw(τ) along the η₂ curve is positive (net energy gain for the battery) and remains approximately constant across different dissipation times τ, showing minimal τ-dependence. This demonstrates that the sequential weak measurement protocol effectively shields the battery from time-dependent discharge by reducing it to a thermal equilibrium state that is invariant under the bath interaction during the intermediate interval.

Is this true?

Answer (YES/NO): NO